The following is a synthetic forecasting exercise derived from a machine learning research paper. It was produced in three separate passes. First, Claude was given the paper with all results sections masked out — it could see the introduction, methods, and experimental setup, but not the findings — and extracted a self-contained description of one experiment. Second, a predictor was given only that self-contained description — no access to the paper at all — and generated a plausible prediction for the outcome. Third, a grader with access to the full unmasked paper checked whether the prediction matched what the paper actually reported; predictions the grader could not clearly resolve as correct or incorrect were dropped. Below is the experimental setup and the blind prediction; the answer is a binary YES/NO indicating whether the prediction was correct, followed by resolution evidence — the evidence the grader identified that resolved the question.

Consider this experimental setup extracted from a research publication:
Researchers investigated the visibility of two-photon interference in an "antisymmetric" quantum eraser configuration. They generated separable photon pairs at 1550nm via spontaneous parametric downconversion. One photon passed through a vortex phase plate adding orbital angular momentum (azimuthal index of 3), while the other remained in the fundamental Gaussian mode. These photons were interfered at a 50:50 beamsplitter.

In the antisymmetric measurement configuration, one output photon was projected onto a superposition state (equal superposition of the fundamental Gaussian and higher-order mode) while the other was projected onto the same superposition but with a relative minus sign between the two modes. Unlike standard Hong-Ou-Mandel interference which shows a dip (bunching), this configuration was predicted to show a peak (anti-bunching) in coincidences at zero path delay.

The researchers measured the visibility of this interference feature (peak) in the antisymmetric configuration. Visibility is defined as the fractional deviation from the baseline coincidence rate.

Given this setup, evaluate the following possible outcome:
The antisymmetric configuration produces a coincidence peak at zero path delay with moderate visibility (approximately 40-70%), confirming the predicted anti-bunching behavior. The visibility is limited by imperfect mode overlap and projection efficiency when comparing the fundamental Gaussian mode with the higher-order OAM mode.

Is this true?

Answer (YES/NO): NO